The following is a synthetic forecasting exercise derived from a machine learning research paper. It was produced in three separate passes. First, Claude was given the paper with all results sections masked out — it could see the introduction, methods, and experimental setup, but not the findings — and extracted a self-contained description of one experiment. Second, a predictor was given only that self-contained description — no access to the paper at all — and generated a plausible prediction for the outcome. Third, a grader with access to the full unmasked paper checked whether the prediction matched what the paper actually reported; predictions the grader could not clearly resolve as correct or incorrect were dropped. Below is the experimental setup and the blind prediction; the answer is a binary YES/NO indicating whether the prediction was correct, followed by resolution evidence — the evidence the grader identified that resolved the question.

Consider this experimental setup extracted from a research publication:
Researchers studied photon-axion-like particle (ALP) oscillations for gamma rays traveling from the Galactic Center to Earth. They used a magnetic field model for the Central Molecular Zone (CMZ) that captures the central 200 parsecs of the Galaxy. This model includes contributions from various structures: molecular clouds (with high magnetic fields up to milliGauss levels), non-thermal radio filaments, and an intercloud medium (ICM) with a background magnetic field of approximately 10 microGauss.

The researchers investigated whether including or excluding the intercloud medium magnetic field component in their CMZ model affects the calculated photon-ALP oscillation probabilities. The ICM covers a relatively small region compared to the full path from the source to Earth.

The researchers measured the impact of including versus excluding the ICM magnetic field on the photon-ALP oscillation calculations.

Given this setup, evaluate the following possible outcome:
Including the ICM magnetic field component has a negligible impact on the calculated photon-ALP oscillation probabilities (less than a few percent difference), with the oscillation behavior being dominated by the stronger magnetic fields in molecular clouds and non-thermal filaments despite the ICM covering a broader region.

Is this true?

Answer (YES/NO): YES